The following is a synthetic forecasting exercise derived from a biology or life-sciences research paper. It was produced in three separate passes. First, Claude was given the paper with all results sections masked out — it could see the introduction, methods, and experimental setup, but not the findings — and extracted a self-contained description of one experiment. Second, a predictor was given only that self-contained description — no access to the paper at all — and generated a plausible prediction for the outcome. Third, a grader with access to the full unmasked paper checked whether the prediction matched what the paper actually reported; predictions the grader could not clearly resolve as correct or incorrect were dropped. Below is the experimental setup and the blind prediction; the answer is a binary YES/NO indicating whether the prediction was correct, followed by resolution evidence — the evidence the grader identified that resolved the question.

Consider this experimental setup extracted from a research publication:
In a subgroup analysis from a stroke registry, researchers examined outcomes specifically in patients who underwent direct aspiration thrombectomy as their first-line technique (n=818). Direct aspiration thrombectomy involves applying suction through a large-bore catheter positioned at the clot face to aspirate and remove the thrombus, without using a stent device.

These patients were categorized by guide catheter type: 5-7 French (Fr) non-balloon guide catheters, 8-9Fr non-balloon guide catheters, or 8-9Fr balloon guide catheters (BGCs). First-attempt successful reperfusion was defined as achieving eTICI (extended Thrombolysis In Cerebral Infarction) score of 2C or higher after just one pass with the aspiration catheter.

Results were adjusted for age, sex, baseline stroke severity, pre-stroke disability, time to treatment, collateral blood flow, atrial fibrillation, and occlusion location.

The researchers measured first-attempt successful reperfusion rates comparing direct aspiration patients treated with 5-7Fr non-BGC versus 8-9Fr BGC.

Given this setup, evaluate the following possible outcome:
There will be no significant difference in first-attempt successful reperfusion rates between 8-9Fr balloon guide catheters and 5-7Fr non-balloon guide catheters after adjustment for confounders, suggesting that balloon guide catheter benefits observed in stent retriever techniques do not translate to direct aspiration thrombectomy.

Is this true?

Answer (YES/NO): NO